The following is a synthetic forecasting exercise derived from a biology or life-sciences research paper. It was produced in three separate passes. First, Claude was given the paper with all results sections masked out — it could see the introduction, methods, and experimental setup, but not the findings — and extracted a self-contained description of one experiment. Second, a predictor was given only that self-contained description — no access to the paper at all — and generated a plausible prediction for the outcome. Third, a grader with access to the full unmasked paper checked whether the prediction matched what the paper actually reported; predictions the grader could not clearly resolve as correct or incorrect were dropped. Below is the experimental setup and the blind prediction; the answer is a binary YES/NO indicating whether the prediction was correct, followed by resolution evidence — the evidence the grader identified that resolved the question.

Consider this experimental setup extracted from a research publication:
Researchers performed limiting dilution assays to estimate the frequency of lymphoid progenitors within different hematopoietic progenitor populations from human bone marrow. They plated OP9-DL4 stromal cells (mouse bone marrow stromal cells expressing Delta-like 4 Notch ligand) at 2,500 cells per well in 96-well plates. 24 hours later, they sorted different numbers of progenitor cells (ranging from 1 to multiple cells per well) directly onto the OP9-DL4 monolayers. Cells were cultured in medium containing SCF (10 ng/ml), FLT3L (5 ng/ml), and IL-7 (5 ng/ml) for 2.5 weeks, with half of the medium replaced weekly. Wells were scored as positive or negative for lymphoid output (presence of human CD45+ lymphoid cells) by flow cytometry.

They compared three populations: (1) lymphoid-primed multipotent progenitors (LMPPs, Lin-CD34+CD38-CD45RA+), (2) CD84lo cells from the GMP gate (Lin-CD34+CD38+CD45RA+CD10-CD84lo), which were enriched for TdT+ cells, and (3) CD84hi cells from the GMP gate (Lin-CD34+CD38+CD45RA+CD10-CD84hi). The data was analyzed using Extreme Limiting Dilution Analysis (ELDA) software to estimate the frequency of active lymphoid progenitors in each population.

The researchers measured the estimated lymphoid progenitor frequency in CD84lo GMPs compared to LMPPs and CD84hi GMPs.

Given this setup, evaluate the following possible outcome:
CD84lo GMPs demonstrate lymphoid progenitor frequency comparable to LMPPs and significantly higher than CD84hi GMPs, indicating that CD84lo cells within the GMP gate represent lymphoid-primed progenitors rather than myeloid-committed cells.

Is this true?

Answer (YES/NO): YES